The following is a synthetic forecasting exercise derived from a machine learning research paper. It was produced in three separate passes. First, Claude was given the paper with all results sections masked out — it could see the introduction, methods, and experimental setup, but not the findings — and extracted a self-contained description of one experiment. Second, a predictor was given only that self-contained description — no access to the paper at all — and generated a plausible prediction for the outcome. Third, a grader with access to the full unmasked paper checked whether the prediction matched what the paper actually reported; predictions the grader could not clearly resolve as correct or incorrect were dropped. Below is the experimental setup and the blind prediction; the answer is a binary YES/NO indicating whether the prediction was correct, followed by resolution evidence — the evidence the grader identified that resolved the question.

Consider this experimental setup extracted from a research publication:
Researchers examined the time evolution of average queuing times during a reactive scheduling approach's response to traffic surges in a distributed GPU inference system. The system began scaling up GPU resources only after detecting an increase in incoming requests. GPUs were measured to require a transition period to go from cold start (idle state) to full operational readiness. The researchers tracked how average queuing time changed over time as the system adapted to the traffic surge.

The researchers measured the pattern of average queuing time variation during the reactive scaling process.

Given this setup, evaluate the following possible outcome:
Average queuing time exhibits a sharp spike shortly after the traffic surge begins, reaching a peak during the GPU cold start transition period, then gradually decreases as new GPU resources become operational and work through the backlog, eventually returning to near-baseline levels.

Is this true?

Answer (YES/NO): NO